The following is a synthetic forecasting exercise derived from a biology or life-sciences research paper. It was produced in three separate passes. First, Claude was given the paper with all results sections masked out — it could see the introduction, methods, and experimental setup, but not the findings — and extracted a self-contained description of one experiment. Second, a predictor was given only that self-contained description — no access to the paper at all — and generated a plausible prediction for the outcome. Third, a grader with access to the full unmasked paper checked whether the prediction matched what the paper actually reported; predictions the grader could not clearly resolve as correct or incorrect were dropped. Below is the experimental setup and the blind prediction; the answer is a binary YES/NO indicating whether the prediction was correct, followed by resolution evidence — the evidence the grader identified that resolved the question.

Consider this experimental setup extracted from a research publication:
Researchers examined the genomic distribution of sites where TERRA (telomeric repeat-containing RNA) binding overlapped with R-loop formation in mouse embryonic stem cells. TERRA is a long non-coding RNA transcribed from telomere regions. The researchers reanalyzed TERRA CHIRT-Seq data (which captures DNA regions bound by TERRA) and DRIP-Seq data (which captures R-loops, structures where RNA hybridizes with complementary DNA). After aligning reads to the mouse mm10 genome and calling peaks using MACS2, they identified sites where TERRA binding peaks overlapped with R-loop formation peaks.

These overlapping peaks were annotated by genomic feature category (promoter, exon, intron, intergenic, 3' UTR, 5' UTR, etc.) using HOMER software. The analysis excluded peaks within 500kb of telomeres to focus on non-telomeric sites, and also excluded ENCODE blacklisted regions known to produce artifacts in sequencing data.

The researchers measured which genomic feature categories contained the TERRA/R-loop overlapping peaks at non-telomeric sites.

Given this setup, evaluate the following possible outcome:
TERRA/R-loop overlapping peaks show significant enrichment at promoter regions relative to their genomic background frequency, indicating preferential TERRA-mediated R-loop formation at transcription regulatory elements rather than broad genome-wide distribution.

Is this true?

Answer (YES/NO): NO